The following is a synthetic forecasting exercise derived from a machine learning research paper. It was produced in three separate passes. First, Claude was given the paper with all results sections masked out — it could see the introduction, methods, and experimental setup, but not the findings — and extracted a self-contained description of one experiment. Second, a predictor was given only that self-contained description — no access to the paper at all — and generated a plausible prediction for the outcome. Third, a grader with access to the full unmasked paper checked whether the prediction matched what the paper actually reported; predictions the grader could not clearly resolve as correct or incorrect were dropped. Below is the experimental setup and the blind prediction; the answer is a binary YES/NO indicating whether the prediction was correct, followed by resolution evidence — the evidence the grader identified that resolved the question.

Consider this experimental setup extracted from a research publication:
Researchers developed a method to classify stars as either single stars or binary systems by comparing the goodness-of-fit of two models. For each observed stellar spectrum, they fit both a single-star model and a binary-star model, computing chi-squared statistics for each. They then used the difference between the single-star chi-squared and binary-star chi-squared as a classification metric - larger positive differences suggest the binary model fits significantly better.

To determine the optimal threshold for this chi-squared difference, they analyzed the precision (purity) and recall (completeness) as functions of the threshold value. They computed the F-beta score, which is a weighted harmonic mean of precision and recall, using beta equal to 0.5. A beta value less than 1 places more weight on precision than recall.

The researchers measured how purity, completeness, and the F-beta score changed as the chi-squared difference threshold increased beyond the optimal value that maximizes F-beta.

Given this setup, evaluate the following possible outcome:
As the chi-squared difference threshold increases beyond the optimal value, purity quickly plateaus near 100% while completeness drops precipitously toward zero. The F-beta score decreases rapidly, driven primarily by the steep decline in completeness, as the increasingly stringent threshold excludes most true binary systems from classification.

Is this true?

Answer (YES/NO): YES